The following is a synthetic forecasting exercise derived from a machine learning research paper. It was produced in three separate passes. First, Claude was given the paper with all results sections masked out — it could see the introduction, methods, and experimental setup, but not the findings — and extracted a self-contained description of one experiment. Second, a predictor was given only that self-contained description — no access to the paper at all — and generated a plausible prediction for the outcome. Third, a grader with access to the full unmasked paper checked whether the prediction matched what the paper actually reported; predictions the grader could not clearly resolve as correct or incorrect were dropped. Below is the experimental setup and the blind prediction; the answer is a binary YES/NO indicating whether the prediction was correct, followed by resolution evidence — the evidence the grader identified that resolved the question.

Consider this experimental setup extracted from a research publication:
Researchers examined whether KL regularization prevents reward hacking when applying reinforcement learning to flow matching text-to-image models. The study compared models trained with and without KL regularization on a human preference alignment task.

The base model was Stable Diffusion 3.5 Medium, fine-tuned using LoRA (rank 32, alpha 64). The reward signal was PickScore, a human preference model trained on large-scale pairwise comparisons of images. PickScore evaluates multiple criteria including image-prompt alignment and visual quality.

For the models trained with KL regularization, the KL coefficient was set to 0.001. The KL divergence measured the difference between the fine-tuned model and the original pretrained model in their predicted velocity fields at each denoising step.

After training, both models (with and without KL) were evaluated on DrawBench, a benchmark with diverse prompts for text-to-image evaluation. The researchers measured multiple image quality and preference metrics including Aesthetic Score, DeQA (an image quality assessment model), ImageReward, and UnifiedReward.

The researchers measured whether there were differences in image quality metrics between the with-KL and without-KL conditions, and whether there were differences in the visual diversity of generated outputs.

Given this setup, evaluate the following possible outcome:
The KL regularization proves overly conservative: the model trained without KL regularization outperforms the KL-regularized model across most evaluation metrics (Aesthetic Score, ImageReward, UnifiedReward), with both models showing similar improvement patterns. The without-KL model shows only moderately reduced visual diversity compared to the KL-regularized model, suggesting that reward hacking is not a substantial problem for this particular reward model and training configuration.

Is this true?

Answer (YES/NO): NO